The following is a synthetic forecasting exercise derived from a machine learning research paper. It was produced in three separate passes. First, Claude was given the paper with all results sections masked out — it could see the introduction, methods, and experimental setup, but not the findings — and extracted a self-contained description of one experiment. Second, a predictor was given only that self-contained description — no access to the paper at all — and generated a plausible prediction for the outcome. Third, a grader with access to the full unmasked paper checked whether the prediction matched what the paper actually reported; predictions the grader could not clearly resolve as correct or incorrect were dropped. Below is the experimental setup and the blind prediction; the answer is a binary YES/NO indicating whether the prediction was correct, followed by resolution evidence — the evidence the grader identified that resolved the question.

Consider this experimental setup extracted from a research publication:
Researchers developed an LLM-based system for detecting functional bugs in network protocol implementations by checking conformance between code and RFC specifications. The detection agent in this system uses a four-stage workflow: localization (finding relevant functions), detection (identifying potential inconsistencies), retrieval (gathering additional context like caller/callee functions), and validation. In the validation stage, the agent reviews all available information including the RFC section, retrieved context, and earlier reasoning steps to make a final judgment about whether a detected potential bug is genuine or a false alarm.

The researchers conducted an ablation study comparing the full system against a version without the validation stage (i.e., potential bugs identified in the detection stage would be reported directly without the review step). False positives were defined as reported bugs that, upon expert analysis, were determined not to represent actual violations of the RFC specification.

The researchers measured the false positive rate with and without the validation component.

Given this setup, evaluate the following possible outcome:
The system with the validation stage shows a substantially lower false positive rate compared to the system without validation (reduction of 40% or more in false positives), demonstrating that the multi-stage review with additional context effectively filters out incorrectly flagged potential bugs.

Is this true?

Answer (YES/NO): YES